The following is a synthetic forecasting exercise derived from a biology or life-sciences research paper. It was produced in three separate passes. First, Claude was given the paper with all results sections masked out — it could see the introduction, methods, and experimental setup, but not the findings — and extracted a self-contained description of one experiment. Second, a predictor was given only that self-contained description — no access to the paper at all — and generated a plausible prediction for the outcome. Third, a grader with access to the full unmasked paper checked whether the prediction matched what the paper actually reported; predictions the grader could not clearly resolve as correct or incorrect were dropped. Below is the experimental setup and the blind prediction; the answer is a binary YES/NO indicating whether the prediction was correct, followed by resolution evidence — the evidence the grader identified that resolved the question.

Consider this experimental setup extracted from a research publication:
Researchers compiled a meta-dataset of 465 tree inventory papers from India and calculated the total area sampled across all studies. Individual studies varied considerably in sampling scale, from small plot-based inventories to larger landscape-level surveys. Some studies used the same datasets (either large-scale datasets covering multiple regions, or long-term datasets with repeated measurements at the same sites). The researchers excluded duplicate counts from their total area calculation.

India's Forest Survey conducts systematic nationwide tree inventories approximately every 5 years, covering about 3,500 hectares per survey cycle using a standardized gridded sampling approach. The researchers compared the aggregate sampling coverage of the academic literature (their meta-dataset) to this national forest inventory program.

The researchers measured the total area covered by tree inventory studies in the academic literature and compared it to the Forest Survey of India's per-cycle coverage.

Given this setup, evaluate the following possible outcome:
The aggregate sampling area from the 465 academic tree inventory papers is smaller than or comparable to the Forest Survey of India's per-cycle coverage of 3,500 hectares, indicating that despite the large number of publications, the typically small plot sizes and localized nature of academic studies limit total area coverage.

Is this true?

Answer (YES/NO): NO